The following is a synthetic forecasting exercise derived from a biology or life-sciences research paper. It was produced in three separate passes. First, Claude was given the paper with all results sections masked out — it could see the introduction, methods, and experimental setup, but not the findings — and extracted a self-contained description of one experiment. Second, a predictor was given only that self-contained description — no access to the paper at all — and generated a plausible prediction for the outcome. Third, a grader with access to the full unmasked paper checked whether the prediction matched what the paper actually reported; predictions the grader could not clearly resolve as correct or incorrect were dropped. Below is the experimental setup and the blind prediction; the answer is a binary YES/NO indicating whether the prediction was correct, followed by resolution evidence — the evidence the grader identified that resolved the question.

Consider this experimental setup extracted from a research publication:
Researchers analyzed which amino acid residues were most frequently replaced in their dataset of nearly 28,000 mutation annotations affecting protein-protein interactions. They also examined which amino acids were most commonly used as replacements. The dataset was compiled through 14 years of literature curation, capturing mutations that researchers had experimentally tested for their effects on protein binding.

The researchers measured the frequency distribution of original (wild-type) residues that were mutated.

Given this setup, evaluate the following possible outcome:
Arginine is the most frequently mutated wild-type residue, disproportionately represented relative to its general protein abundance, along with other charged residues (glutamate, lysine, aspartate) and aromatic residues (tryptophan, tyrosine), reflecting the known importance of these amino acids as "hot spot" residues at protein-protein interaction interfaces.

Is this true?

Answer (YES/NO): NO